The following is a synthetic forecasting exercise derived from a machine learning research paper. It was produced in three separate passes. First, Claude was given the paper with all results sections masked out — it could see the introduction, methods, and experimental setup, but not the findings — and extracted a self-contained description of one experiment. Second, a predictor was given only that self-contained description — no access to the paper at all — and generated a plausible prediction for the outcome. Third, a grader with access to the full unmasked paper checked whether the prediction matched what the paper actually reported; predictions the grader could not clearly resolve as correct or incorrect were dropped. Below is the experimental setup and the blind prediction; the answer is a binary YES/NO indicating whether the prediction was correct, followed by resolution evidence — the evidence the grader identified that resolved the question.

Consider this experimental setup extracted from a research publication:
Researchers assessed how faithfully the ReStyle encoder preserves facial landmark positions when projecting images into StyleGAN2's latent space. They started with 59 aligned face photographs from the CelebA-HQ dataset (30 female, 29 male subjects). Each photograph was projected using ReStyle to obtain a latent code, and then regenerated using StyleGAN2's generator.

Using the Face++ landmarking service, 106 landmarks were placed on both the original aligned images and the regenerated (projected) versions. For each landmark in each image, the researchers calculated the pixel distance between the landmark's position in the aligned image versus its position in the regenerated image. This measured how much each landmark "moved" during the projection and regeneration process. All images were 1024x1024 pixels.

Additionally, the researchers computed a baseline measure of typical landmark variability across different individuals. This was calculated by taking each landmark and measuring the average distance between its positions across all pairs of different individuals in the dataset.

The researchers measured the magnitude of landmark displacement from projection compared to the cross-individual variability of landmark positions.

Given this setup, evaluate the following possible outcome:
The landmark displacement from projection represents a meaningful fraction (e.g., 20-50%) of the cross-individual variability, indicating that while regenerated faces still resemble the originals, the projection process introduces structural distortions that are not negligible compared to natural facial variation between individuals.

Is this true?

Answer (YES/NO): NO